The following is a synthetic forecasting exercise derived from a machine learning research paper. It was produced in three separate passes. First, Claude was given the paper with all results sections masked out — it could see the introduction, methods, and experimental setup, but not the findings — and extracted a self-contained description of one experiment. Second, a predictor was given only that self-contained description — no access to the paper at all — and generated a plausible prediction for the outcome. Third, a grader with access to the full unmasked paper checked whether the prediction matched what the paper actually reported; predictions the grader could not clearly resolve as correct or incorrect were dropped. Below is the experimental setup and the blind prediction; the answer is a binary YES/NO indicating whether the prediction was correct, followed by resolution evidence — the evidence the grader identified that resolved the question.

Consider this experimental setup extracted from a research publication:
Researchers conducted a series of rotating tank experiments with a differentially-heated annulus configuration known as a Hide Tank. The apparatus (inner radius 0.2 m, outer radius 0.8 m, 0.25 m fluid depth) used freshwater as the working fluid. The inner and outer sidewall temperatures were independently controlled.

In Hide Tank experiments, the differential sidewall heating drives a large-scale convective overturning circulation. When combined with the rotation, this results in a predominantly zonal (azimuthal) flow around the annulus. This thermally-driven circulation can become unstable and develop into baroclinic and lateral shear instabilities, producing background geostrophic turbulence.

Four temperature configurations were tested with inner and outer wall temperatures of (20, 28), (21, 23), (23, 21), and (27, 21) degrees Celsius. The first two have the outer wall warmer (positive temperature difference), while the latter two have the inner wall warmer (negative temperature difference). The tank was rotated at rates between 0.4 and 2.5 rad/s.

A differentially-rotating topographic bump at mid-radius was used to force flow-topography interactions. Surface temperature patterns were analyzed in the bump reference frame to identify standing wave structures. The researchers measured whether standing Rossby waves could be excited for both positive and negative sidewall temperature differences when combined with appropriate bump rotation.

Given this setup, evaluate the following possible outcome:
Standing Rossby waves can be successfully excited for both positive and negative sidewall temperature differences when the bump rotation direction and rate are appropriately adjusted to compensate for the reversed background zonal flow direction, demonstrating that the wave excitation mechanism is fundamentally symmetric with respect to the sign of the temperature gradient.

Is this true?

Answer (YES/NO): YES